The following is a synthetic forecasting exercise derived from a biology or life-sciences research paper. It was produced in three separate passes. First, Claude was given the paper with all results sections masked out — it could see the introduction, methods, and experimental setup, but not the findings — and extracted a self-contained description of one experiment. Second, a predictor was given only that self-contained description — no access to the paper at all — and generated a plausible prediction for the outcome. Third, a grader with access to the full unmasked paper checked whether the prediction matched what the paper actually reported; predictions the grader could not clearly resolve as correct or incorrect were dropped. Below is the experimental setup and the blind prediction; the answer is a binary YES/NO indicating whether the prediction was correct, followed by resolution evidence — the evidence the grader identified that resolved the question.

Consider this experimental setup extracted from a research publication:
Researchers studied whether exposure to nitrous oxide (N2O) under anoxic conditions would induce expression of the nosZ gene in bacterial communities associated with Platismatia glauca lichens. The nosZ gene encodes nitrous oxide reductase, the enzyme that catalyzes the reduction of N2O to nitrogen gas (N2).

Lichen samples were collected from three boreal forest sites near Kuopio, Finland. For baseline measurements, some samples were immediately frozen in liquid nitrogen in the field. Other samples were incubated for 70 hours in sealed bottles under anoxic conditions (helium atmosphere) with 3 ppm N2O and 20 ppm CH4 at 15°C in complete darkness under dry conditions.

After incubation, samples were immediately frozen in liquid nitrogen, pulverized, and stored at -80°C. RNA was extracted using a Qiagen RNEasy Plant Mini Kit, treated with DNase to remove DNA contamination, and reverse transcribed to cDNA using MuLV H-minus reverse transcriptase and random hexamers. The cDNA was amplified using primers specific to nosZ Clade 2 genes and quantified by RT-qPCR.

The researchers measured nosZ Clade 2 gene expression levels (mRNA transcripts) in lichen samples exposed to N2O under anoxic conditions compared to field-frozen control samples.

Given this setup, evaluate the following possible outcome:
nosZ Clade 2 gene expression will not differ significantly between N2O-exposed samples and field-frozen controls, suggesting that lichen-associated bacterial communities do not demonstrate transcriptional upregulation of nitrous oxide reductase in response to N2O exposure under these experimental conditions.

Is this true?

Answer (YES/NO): NO